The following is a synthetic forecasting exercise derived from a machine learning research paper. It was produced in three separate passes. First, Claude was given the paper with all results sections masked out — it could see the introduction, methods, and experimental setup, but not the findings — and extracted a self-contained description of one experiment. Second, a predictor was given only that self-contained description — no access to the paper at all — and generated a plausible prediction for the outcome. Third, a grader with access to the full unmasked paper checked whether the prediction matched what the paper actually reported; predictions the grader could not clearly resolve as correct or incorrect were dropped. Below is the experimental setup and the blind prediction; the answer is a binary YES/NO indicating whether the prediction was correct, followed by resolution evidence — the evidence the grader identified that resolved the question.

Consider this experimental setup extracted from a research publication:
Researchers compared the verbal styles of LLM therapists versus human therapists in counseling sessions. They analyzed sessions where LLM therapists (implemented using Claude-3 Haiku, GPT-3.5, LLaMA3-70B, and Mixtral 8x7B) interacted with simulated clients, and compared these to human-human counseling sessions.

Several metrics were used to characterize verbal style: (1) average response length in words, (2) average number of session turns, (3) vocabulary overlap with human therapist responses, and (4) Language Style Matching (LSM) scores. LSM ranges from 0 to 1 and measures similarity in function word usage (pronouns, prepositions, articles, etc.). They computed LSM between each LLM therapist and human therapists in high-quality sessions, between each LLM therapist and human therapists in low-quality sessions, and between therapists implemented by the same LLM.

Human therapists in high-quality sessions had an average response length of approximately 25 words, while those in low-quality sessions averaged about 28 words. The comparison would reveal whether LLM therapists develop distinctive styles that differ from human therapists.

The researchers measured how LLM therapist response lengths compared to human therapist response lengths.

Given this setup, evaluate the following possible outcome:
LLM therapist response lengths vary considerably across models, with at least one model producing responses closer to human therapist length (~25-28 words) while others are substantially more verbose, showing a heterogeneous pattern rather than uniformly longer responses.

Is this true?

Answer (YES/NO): NO